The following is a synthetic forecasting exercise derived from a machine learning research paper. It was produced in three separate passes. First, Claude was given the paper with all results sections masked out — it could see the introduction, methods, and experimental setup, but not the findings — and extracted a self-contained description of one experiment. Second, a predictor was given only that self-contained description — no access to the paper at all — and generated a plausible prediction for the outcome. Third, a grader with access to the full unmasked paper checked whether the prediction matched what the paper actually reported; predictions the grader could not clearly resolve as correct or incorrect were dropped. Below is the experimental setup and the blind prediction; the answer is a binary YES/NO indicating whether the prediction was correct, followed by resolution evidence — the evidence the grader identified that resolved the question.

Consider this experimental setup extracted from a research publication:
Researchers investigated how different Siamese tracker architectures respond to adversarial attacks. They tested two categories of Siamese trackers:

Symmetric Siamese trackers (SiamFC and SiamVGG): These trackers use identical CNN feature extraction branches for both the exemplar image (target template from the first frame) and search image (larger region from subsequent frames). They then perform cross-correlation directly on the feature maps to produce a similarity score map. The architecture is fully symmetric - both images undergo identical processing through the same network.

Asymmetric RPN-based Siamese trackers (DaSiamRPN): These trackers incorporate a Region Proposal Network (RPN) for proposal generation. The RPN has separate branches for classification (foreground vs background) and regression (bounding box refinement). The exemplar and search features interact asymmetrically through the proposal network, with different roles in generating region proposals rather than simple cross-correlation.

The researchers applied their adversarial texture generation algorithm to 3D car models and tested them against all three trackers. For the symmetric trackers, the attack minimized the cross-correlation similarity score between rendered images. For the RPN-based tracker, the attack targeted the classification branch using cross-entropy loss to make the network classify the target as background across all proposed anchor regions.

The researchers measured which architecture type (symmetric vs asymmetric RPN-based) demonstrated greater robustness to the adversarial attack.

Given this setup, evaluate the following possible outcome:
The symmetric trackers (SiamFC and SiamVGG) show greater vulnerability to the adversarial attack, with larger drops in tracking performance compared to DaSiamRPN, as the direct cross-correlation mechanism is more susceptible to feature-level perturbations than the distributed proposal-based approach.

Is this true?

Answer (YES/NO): NO